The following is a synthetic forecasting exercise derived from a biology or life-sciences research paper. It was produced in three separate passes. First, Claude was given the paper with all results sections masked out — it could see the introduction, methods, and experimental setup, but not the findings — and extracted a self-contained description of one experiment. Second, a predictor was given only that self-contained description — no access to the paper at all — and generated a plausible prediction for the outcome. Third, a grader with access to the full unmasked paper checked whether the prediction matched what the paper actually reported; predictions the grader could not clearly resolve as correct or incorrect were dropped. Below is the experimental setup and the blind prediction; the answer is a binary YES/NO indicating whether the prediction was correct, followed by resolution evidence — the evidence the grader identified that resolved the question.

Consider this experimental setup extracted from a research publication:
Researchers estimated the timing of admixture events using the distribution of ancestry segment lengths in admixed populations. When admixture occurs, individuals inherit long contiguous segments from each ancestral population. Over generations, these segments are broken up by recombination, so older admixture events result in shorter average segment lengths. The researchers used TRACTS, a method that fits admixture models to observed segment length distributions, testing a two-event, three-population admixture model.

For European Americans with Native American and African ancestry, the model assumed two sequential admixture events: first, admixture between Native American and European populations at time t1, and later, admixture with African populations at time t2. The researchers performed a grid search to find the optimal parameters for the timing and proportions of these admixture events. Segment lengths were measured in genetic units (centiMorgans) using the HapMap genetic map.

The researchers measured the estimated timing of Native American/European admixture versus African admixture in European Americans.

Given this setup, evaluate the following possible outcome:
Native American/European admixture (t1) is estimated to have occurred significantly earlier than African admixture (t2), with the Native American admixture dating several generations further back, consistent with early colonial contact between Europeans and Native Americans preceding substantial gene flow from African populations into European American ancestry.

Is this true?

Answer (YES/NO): YES